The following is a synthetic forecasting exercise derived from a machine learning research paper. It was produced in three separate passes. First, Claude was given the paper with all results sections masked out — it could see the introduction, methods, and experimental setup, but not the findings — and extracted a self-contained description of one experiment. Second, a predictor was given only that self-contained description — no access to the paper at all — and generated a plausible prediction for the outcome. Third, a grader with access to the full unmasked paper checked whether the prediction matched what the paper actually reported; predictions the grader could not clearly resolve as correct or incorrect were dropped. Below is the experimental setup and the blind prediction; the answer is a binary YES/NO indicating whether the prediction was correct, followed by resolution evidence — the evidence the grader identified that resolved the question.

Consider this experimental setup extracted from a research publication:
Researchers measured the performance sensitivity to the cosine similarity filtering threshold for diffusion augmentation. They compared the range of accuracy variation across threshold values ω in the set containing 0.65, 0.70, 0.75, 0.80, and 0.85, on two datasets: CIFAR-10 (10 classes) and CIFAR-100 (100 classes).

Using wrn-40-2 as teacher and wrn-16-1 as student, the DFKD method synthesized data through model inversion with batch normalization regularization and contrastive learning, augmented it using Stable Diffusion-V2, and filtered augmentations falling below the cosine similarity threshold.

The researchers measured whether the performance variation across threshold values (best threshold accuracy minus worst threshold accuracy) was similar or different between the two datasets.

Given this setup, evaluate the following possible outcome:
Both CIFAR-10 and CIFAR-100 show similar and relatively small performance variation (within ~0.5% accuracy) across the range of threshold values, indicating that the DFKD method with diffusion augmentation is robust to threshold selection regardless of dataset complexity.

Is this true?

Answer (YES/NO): YES